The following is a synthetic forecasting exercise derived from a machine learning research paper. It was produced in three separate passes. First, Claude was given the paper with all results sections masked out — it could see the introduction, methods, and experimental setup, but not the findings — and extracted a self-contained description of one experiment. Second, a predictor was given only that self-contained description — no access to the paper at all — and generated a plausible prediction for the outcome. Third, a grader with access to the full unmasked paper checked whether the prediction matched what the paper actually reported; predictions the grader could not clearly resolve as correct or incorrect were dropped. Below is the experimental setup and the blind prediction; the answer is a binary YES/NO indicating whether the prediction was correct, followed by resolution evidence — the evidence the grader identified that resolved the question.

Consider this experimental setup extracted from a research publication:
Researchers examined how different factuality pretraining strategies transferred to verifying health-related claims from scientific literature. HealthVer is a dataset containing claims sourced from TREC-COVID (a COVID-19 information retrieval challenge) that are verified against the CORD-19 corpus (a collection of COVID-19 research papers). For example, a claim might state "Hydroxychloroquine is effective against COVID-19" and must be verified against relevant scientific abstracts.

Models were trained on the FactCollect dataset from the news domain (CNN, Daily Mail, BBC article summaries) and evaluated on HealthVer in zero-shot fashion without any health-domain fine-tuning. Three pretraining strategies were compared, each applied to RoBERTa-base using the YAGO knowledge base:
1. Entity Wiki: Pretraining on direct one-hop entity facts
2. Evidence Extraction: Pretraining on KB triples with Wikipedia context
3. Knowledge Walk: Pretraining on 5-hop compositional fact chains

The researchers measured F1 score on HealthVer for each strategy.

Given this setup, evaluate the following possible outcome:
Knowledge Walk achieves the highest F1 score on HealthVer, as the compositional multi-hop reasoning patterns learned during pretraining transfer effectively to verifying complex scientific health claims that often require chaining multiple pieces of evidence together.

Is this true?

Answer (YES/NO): NO